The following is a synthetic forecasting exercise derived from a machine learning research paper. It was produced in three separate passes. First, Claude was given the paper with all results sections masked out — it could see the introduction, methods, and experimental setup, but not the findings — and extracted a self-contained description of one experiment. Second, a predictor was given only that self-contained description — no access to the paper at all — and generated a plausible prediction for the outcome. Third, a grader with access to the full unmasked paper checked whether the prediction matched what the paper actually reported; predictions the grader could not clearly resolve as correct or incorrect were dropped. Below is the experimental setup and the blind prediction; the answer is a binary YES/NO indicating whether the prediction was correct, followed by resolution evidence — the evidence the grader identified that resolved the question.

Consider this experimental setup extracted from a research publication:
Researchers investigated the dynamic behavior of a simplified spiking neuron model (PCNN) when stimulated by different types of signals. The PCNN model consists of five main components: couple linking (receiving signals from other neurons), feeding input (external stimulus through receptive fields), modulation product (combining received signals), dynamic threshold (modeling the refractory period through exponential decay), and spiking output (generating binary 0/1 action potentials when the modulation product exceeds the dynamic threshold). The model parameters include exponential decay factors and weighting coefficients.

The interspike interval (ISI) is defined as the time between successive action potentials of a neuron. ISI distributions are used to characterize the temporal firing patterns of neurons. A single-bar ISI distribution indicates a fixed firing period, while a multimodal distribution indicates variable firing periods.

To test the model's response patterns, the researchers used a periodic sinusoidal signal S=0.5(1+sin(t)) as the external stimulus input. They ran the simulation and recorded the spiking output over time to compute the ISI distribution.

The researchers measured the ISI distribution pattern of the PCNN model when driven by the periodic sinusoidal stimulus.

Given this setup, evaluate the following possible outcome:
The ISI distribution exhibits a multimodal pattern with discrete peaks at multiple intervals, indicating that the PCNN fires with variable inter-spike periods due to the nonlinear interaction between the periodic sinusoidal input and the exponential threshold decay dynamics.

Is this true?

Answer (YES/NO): NO